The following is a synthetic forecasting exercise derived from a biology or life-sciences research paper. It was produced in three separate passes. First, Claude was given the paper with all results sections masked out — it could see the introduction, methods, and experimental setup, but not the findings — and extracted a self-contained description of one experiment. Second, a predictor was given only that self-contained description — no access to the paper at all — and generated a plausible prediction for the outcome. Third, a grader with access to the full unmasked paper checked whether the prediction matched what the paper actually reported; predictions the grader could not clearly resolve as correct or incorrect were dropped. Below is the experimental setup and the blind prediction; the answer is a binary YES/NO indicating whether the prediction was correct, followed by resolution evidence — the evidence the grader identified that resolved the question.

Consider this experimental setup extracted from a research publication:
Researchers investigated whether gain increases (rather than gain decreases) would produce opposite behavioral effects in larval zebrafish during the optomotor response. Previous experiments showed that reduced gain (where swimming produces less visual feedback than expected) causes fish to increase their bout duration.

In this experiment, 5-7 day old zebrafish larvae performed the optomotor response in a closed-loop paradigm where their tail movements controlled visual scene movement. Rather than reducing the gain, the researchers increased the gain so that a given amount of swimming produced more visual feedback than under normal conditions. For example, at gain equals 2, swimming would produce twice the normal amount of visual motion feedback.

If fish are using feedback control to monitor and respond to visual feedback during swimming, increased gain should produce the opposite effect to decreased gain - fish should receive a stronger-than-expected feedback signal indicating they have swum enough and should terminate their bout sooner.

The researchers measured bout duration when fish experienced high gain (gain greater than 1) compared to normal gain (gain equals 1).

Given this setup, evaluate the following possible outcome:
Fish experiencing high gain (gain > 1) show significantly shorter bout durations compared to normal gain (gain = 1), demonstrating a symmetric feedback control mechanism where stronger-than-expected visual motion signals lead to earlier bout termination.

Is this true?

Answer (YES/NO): YES